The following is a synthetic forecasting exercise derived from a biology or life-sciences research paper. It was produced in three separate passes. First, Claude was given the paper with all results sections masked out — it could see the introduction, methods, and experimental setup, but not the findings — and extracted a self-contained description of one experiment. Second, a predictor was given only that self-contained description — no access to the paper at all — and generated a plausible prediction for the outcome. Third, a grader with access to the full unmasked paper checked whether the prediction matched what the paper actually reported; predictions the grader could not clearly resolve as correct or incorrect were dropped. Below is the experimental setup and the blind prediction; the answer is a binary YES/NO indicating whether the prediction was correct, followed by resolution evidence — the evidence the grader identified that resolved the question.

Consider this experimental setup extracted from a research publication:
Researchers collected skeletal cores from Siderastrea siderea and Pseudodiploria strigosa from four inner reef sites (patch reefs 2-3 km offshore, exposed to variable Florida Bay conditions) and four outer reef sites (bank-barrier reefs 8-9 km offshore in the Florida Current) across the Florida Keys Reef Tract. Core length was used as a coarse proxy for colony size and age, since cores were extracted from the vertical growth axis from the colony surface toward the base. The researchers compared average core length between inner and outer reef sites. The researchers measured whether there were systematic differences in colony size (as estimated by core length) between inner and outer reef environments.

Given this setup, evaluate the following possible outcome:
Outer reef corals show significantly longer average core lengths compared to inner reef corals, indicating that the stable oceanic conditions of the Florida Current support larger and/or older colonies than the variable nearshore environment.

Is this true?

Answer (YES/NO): NO